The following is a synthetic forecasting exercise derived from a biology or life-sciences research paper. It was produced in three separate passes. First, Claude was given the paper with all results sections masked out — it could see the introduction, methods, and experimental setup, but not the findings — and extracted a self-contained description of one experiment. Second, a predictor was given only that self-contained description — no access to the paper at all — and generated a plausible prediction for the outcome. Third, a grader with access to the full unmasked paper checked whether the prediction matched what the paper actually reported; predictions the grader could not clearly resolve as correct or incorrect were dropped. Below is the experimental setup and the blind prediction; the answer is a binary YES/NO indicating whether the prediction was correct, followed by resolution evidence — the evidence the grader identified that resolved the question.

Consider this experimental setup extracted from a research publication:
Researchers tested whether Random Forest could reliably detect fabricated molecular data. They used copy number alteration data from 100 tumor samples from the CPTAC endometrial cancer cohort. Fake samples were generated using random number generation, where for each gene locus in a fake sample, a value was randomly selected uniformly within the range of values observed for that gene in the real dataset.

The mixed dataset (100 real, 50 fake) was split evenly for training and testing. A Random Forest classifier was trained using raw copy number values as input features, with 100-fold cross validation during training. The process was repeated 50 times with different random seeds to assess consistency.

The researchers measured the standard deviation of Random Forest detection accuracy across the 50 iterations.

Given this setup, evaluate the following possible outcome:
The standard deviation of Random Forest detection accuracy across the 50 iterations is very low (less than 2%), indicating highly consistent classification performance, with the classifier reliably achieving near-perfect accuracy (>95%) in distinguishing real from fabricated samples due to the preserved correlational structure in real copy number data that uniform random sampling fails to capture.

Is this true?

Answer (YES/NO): NO